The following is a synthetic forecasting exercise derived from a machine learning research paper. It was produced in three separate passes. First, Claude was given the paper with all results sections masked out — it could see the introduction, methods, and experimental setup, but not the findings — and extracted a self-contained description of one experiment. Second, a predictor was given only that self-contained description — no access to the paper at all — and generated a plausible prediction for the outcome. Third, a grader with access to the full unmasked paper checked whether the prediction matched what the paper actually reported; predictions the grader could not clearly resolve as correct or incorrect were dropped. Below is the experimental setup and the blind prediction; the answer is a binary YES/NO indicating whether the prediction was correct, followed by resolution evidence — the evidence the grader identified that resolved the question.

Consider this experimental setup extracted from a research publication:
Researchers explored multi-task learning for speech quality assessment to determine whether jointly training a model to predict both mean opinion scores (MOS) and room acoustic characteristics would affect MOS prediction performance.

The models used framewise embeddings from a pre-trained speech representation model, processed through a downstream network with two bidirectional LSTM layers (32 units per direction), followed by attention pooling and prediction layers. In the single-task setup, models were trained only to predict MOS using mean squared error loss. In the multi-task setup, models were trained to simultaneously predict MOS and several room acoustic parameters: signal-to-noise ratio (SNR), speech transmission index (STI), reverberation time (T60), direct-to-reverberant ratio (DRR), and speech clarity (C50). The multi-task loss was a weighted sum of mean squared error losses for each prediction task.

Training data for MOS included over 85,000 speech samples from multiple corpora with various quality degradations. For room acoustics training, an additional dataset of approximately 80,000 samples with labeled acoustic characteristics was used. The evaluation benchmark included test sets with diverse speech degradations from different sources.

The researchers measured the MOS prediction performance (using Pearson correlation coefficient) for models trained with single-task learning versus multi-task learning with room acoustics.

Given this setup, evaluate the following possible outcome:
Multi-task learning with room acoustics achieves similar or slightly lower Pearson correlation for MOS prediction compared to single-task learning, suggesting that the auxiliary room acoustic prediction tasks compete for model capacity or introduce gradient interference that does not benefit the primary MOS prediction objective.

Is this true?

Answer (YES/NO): NO